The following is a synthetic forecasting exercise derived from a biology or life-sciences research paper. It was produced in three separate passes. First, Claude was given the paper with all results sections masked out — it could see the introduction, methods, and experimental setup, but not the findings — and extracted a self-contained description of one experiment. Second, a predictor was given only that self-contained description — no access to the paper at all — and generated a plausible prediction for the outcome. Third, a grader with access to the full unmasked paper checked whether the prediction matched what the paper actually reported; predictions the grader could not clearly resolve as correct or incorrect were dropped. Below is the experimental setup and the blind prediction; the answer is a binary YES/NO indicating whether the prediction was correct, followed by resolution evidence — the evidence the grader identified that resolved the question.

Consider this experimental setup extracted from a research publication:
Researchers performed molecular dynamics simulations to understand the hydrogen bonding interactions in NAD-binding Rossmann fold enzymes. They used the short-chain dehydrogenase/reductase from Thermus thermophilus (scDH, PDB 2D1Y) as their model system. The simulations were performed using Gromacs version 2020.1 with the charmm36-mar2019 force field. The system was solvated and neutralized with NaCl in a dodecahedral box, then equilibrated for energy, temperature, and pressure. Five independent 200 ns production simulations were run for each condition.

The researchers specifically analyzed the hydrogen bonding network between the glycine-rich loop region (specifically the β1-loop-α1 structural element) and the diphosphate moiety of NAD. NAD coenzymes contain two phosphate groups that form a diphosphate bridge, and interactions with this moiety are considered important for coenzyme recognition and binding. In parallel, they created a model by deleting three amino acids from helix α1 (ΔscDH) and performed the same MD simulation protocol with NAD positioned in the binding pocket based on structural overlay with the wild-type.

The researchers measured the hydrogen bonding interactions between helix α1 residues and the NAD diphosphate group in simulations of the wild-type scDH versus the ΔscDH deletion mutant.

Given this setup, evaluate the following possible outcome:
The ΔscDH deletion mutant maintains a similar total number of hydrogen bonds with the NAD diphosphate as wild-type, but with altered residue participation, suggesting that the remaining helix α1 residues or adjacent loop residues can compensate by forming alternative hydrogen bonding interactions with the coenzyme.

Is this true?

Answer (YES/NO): NO